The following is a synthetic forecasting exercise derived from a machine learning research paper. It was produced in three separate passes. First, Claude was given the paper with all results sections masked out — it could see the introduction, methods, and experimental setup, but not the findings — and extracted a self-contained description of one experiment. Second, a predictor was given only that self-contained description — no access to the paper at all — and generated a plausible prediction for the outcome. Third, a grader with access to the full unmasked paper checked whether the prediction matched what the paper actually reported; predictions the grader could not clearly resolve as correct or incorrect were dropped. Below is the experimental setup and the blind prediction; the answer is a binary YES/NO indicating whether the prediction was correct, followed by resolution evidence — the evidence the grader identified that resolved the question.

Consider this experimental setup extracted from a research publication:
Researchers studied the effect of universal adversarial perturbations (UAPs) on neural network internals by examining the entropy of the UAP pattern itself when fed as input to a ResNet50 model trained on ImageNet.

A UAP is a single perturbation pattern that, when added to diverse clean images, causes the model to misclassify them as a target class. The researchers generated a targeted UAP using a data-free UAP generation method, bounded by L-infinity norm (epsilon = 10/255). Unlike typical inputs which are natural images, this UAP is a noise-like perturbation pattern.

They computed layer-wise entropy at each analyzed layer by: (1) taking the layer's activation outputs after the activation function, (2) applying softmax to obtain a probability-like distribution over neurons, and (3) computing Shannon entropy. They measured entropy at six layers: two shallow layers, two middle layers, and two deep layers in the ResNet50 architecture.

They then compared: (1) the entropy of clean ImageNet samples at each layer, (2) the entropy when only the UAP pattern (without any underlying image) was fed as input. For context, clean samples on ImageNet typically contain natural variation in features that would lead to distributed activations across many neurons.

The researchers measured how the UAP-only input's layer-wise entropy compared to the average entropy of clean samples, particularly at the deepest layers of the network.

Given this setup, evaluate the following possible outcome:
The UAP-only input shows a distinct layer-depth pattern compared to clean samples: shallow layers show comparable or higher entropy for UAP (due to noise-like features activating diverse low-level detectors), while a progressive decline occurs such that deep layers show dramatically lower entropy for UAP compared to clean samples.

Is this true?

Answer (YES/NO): YES